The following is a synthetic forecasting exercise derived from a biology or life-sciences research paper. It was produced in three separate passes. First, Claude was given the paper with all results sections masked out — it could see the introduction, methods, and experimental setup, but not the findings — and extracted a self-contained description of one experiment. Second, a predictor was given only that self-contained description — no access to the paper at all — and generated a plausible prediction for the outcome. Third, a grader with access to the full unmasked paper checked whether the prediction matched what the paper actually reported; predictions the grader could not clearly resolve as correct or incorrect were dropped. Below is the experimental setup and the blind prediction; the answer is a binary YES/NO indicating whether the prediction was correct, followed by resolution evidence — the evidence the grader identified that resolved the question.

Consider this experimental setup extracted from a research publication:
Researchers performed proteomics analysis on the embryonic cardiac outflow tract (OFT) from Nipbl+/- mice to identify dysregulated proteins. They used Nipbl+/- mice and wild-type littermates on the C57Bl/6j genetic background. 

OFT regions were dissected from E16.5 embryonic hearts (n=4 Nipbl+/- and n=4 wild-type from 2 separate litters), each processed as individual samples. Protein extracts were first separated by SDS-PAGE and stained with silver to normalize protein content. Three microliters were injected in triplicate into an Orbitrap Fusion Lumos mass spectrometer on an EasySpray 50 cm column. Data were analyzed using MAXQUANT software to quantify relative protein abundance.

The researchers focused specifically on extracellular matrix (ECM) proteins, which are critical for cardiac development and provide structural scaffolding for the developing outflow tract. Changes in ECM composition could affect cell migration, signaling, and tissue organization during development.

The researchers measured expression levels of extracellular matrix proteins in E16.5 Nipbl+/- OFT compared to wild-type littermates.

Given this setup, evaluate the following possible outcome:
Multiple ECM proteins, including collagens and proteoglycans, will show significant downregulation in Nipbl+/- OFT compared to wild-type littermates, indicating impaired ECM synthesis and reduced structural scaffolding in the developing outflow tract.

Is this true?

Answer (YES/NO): NO